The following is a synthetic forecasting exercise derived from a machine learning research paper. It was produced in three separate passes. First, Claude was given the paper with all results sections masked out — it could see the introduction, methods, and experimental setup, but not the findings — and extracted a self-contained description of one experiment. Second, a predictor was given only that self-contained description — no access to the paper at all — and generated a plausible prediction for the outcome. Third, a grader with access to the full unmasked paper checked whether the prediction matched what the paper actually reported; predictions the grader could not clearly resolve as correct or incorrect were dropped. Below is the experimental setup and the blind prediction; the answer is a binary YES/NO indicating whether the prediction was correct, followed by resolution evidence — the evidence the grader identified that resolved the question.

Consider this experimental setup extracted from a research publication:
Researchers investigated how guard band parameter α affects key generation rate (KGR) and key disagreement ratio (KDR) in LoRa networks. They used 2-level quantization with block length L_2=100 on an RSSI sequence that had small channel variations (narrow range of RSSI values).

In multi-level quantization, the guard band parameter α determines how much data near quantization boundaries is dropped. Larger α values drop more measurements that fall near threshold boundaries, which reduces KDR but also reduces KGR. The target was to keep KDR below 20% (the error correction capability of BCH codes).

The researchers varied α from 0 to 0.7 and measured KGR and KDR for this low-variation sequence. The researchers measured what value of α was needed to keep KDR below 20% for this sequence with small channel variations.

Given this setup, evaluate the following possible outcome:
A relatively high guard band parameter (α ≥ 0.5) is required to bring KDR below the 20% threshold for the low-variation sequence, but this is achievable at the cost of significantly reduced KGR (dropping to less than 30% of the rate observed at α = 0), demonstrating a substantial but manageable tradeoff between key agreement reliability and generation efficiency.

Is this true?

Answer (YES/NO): NO